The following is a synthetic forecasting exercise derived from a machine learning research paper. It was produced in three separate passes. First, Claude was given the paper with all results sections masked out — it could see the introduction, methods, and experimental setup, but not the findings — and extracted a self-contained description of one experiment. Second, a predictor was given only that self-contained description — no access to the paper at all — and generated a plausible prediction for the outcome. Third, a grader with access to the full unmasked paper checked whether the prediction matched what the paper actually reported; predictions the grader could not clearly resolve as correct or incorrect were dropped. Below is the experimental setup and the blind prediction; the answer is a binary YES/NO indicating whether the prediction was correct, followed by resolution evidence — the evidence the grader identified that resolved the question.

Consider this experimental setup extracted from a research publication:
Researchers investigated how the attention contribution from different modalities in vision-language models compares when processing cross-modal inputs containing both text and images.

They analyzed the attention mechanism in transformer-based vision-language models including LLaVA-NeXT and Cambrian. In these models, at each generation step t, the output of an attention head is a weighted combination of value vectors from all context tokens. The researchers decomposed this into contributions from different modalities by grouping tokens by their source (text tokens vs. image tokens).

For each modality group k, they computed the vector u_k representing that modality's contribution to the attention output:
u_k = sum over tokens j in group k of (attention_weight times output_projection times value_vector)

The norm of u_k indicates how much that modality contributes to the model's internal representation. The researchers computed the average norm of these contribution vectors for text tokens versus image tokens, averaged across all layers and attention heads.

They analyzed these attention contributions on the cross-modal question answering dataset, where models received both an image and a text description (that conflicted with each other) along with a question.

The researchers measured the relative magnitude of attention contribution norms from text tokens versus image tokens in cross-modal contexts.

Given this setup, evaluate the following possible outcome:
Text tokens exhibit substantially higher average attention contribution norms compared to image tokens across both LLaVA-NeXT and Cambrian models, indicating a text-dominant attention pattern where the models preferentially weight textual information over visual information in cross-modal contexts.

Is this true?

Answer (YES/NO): YES